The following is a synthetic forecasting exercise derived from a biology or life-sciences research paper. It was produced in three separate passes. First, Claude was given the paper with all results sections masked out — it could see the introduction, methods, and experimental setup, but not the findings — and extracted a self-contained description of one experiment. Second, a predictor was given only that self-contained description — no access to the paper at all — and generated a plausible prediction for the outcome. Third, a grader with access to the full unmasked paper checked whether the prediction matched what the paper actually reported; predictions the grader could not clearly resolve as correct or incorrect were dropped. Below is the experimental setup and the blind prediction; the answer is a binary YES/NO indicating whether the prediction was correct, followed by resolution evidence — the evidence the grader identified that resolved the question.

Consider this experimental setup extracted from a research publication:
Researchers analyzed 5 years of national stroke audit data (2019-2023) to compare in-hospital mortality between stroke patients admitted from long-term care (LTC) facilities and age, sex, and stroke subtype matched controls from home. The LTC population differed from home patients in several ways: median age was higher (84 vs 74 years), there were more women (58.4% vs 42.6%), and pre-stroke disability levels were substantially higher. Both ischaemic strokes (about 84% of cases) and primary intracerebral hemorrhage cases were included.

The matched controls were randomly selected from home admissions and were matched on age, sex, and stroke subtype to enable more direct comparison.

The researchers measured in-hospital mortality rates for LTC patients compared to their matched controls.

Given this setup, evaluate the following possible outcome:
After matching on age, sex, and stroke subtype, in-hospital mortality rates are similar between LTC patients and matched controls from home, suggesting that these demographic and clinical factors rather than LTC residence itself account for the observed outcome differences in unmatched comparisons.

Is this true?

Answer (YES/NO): NO